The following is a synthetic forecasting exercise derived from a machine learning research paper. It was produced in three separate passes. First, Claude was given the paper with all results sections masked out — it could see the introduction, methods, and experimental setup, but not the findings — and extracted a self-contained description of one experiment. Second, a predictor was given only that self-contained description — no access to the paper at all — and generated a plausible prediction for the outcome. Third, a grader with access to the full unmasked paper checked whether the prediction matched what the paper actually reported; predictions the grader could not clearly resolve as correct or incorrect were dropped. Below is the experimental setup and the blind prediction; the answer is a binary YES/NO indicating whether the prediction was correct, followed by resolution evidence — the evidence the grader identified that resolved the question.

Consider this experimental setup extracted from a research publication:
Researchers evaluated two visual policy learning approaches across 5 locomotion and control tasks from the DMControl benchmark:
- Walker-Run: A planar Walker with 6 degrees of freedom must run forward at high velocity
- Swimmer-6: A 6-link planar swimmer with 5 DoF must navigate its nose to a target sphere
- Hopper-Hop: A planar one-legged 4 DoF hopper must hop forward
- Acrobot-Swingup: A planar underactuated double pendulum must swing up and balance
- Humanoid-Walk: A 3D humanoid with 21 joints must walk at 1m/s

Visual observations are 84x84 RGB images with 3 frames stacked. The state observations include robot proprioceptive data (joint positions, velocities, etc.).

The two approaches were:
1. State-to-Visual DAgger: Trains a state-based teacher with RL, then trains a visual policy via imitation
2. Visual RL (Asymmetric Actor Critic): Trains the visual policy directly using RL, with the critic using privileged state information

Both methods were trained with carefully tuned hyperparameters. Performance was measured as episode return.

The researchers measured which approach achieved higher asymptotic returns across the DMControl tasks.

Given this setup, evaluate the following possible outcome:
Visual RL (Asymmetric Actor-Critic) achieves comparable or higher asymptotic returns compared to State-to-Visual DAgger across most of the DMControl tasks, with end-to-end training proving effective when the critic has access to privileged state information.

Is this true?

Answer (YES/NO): YES